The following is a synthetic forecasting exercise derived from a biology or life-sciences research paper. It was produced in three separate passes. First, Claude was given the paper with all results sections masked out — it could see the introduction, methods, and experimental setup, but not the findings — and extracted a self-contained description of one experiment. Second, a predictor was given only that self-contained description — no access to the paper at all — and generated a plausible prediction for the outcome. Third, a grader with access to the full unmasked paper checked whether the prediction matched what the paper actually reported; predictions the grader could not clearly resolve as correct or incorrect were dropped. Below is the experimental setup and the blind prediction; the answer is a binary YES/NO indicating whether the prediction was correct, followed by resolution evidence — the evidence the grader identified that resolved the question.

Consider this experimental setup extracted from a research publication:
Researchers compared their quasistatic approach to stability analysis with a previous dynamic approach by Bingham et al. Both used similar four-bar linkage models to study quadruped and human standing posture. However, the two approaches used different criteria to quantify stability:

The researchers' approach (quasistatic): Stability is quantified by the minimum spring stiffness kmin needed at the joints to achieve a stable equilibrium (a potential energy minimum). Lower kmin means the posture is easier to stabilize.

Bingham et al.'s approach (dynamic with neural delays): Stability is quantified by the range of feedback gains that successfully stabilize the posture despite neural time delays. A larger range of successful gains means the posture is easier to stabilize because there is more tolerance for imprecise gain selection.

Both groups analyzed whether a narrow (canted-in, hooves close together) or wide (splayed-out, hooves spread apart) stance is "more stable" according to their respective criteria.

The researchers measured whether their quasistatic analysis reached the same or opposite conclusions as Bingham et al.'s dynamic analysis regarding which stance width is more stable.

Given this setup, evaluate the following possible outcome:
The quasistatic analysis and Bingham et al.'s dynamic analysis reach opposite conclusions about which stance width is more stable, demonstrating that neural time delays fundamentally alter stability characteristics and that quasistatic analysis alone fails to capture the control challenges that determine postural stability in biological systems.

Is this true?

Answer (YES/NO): YES